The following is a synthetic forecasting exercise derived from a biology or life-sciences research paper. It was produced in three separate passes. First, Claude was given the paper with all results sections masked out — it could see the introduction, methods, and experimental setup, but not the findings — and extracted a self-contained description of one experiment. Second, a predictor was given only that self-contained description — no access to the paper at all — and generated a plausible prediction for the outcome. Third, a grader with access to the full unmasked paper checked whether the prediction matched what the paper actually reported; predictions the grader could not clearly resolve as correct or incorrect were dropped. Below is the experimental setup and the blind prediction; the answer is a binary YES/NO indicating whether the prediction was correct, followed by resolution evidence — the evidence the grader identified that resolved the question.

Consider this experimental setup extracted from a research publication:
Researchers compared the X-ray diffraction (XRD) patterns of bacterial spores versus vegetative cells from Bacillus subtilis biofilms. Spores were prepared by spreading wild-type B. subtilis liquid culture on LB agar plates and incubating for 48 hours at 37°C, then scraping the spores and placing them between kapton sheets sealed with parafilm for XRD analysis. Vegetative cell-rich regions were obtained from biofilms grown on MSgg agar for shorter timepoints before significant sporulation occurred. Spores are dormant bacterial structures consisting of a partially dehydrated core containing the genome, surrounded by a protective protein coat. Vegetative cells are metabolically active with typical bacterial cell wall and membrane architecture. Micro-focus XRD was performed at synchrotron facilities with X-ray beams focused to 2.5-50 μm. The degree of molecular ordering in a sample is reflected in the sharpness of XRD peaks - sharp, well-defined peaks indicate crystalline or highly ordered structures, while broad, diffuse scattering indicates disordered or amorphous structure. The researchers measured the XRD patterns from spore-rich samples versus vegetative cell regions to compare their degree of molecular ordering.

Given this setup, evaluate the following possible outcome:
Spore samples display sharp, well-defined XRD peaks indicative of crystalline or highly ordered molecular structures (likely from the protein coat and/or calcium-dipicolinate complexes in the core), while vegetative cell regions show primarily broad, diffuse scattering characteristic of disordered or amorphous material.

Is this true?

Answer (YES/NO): YES